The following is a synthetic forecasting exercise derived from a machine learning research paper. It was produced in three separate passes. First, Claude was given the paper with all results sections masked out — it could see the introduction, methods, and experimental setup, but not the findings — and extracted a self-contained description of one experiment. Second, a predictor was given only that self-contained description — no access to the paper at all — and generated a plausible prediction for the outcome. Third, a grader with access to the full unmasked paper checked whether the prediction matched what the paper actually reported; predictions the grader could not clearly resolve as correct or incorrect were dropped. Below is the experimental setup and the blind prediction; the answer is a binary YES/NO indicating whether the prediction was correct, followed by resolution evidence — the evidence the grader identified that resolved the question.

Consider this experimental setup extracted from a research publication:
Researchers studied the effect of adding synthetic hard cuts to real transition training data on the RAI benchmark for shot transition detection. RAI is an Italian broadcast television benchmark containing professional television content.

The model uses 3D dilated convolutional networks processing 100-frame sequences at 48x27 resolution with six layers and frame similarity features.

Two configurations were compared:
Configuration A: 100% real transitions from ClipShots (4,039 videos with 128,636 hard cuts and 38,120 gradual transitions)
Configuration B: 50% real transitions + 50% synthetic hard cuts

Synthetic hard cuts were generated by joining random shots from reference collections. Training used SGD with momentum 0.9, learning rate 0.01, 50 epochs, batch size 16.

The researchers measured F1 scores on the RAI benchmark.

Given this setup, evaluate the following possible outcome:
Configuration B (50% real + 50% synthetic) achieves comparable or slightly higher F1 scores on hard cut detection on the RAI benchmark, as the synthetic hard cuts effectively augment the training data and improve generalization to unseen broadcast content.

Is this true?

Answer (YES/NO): NO